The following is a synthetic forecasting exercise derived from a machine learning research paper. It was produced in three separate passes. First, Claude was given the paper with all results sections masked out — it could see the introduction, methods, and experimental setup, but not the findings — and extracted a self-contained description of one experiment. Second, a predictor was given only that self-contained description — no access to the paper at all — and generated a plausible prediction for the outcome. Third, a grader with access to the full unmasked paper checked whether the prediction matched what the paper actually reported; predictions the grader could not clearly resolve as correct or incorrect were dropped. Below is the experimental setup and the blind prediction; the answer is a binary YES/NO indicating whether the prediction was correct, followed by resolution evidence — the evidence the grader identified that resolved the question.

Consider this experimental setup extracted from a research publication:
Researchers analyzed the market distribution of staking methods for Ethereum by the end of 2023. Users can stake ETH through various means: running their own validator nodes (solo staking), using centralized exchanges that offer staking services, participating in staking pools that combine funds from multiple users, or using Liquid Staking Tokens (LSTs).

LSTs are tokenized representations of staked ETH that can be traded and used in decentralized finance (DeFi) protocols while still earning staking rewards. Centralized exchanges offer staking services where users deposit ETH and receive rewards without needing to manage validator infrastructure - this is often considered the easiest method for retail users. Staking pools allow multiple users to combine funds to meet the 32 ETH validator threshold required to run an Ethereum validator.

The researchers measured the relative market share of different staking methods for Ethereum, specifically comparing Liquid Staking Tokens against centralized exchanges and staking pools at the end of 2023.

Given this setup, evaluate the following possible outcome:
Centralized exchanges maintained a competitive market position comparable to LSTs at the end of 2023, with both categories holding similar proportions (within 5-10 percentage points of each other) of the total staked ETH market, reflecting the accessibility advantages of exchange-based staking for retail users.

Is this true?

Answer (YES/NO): NO